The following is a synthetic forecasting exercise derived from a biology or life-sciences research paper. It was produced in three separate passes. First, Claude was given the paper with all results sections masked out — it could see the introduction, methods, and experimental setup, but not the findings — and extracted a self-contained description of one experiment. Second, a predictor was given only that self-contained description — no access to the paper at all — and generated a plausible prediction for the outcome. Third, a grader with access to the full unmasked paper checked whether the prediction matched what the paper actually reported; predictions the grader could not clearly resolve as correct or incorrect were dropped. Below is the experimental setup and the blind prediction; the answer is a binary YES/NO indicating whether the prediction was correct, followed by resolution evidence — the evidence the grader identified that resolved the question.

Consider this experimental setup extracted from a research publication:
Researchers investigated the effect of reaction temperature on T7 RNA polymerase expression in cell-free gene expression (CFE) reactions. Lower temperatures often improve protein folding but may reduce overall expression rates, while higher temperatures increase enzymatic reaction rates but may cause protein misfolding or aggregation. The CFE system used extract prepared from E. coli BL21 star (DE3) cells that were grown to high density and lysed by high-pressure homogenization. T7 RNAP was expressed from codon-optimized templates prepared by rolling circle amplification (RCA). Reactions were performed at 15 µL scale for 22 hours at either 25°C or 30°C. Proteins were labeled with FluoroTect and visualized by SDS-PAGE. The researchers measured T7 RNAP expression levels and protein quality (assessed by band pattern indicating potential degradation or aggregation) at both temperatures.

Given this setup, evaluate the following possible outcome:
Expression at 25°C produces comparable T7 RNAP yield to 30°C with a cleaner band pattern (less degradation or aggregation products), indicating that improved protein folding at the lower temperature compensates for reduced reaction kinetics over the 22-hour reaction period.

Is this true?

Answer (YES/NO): NO